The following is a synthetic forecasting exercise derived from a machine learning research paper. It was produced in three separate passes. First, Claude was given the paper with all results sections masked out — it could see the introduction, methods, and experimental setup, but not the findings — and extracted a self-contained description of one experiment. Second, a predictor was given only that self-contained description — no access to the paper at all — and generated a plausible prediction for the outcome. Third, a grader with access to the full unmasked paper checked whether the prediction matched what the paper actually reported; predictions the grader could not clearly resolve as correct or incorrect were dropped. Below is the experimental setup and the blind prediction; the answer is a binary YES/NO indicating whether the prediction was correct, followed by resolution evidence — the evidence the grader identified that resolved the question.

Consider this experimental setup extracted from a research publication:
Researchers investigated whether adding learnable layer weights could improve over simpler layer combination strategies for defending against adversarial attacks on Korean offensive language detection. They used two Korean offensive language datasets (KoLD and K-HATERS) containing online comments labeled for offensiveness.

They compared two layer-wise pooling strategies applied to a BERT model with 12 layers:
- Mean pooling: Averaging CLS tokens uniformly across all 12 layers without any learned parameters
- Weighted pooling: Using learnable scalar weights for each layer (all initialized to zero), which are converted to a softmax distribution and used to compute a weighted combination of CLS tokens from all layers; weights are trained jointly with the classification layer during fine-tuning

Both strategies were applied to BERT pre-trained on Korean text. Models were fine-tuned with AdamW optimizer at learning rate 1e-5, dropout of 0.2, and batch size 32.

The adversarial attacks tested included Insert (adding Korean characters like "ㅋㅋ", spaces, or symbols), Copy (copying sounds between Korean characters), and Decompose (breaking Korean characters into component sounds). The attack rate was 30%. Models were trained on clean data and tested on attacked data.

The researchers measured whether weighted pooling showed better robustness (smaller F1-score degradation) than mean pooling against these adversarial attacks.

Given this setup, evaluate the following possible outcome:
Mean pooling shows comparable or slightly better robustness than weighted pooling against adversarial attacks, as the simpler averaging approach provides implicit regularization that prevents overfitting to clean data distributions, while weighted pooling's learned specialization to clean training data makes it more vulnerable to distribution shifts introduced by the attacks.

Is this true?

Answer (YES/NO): YES